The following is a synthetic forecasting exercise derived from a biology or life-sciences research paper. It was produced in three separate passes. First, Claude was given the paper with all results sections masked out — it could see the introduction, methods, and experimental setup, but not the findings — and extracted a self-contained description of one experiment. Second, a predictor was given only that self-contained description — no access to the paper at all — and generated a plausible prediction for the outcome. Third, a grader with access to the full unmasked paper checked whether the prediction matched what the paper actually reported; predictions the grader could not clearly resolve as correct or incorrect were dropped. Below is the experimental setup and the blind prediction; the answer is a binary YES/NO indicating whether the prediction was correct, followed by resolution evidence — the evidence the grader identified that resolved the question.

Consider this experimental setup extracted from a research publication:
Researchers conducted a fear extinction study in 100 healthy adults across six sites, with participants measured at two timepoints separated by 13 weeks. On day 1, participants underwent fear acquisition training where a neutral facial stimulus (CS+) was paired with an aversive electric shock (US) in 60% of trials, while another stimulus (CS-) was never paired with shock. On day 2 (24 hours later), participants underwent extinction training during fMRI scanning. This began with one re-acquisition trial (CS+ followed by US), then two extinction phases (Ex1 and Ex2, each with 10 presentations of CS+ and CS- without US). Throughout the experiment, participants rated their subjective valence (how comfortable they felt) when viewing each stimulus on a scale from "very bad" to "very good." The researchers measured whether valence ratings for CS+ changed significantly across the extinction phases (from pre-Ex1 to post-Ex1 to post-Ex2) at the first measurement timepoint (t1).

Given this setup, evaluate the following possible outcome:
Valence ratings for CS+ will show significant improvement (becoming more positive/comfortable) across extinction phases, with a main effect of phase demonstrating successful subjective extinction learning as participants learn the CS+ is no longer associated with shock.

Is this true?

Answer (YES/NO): NO